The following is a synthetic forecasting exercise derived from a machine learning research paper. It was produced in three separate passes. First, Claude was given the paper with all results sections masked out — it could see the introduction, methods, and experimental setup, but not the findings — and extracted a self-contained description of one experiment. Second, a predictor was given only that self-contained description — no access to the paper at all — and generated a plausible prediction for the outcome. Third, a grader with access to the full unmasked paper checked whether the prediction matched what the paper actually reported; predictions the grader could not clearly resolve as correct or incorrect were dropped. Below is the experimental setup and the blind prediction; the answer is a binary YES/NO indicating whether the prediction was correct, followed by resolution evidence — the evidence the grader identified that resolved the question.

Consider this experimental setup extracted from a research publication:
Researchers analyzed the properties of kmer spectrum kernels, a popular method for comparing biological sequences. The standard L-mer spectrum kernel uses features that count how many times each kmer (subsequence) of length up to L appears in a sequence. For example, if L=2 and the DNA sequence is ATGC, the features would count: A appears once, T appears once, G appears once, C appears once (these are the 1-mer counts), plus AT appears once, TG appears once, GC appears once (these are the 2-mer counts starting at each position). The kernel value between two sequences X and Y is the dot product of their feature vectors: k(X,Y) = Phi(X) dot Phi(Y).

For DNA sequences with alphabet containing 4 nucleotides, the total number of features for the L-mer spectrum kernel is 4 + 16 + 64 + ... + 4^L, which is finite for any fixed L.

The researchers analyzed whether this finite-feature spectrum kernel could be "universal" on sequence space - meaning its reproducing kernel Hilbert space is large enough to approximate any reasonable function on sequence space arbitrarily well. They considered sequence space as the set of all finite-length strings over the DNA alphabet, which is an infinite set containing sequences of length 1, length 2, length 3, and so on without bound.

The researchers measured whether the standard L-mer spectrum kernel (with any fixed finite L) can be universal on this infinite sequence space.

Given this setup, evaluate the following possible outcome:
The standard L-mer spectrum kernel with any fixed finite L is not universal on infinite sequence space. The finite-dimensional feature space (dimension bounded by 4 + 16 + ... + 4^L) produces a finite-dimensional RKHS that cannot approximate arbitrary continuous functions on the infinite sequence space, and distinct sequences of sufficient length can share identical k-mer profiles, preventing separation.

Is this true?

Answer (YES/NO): YES